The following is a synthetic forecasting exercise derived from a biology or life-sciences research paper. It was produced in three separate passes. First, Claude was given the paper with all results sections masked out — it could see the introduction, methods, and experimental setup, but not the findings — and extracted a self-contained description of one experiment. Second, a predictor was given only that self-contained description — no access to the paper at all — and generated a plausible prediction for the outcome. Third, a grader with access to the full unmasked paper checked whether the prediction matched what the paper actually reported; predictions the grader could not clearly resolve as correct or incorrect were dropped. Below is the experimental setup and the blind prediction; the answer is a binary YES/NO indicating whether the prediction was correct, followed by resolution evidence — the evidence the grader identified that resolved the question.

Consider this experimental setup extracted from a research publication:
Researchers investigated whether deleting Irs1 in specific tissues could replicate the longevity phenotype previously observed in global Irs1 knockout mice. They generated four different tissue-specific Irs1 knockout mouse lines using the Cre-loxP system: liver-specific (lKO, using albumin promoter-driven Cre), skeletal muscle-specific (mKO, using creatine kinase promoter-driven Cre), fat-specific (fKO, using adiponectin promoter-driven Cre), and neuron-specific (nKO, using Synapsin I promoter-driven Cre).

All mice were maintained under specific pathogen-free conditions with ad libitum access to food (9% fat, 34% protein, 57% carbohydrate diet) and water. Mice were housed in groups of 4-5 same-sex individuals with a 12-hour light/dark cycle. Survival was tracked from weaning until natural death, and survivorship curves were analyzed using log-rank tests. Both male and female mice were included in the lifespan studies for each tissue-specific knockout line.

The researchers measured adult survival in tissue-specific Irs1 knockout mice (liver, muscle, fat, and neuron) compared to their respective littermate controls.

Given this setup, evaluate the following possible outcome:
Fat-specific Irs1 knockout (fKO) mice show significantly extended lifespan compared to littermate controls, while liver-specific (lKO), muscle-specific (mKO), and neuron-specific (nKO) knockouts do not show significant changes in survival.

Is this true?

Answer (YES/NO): NO